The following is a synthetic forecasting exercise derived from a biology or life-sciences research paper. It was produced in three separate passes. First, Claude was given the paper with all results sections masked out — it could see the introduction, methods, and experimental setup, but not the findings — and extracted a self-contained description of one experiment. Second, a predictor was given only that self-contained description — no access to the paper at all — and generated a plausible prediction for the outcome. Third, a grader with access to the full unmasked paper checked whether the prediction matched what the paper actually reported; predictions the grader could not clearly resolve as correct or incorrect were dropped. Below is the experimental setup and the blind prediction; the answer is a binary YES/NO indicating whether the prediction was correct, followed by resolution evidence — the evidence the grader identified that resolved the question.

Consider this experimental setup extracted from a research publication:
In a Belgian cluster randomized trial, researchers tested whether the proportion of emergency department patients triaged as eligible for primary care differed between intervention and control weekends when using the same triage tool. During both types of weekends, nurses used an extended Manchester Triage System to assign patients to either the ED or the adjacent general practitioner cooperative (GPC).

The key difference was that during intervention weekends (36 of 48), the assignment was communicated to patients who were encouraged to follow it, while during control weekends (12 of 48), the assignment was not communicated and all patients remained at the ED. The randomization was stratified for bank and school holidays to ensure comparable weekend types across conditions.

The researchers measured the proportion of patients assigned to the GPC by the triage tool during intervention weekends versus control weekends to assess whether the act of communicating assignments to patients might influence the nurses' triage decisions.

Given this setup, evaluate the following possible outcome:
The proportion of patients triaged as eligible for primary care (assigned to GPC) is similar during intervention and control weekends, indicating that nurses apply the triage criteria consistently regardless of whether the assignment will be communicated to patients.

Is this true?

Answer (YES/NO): NO